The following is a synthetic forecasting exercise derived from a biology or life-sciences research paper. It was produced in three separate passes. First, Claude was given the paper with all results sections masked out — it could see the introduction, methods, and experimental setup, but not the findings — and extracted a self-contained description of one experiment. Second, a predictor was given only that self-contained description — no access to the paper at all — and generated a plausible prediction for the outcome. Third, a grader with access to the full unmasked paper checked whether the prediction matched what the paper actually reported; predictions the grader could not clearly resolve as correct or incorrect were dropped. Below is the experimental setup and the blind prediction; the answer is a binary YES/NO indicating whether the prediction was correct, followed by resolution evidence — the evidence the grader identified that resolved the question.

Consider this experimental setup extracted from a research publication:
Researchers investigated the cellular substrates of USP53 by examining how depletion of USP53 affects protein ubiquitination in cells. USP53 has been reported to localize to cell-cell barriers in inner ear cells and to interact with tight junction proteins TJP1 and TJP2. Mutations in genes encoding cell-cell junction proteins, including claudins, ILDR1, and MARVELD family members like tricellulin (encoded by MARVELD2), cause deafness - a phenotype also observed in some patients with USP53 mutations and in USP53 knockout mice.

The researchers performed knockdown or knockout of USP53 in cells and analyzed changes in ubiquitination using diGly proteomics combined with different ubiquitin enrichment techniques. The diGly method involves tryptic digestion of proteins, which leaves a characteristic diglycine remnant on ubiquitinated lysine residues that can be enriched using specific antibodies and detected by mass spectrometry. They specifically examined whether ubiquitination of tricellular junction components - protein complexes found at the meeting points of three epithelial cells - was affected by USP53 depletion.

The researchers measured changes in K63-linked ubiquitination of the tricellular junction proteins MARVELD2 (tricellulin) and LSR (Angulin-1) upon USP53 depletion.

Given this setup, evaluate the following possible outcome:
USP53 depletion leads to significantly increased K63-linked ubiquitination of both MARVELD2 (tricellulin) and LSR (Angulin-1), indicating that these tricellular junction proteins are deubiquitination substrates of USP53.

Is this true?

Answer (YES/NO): YES